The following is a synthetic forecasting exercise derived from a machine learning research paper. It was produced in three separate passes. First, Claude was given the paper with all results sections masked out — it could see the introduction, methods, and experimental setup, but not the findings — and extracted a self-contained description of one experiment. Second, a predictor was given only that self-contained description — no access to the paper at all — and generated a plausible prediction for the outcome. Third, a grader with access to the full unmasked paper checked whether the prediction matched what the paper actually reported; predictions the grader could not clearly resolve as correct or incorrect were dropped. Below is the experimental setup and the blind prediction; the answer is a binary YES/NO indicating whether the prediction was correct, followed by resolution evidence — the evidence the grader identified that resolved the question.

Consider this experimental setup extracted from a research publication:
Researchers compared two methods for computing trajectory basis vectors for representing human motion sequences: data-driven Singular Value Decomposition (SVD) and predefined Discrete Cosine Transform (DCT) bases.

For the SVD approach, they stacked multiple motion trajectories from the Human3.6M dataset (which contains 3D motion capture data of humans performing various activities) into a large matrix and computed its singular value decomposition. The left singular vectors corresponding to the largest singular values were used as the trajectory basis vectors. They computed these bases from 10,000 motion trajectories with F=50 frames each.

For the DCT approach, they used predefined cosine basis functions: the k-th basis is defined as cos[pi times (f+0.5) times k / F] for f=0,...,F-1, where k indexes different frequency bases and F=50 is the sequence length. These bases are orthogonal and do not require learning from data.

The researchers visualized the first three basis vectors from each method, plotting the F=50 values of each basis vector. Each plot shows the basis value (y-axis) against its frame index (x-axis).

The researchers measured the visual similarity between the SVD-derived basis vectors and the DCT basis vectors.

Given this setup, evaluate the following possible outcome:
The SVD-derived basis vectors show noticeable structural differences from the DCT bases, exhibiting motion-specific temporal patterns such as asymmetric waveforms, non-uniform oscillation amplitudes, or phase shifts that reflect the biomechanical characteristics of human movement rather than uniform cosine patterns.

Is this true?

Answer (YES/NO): NO